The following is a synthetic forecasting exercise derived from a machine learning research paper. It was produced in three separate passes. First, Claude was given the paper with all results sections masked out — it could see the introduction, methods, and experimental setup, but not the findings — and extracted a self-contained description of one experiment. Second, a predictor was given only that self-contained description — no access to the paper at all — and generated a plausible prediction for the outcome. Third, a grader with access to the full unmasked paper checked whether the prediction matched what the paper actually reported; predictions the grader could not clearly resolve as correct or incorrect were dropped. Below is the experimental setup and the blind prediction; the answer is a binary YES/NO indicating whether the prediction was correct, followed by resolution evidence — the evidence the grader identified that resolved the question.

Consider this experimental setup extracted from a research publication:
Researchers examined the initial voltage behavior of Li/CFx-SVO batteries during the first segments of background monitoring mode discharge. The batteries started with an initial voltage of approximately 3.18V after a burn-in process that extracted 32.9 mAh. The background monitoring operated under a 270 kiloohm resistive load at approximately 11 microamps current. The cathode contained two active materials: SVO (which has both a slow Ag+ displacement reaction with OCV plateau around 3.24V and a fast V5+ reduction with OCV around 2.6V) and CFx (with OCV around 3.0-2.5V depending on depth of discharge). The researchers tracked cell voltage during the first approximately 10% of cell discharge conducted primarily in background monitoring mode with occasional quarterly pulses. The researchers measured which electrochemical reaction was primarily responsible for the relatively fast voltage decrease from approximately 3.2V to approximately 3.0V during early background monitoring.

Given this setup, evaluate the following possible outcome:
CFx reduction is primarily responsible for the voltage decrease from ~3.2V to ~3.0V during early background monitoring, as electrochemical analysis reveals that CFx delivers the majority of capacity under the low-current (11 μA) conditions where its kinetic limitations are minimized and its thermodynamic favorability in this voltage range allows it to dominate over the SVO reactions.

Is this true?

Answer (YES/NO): NO